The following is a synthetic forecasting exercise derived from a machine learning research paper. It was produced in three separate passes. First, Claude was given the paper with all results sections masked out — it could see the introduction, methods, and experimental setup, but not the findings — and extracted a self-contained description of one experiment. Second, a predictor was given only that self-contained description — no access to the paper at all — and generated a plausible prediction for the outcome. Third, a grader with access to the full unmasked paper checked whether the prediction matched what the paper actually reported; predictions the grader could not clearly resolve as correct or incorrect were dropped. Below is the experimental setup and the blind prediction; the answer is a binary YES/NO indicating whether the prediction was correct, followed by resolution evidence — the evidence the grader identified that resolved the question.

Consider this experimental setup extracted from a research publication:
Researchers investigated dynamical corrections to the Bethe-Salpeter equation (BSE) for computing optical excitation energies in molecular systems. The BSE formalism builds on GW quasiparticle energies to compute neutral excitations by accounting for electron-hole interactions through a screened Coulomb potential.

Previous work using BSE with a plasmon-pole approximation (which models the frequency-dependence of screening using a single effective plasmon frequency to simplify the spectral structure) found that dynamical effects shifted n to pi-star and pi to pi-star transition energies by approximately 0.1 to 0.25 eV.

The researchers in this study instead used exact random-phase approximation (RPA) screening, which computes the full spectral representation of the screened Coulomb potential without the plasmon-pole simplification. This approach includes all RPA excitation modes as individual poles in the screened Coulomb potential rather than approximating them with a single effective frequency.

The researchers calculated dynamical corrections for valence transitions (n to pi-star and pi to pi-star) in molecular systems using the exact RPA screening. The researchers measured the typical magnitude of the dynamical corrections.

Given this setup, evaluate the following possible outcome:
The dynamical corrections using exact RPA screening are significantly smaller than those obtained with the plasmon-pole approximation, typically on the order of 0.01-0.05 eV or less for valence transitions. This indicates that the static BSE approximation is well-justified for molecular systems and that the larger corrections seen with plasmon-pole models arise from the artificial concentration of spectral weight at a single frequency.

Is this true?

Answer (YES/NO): NO